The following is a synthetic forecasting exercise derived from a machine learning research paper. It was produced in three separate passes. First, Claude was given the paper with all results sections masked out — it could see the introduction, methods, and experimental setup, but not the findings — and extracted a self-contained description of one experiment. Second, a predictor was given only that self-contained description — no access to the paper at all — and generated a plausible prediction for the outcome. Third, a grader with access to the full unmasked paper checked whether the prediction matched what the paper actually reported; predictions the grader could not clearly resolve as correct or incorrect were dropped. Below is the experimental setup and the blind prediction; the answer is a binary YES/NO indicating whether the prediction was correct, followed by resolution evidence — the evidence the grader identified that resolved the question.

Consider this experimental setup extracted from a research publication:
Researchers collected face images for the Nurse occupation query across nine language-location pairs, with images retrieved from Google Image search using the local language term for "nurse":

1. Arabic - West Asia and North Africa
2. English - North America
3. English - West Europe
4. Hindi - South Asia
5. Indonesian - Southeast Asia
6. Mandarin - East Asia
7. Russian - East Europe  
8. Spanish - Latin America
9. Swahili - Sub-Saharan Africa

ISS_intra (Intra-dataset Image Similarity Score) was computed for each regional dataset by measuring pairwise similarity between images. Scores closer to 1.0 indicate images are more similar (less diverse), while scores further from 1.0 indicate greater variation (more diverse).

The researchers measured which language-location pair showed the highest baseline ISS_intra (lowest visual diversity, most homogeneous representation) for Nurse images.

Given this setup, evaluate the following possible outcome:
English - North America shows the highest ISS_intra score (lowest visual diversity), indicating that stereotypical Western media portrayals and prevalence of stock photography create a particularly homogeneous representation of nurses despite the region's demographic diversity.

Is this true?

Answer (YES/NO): NO